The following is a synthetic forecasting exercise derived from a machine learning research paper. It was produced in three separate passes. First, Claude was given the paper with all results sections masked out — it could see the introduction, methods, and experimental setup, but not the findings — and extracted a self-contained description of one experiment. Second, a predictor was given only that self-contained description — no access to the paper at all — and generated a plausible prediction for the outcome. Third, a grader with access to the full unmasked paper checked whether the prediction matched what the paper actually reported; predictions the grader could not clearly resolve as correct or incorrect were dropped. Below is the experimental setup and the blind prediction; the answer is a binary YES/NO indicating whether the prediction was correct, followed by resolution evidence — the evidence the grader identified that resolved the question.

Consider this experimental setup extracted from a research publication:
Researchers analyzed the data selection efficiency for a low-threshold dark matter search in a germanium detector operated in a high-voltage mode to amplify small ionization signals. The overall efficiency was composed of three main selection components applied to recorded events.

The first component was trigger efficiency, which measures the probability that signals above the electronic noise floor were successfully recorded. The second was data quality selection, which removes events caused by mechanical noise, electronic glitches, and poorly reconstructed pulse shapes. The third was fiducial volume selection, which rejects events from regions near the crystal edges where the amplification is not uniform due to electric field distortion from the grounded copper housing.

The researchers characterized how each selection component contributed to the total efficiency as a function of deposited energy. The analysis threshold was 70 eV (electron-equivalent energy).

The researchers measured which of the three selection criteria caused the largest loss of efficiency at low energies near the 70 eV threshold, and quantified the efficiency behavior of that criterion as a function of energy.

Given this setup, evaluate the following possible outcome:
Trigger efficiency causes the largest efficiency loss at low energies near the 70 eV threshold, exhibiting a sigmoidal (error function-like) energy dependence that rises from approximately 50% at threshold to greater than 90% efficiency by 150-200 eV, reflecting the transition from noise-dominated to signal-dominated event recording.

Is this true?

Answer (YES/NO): NO